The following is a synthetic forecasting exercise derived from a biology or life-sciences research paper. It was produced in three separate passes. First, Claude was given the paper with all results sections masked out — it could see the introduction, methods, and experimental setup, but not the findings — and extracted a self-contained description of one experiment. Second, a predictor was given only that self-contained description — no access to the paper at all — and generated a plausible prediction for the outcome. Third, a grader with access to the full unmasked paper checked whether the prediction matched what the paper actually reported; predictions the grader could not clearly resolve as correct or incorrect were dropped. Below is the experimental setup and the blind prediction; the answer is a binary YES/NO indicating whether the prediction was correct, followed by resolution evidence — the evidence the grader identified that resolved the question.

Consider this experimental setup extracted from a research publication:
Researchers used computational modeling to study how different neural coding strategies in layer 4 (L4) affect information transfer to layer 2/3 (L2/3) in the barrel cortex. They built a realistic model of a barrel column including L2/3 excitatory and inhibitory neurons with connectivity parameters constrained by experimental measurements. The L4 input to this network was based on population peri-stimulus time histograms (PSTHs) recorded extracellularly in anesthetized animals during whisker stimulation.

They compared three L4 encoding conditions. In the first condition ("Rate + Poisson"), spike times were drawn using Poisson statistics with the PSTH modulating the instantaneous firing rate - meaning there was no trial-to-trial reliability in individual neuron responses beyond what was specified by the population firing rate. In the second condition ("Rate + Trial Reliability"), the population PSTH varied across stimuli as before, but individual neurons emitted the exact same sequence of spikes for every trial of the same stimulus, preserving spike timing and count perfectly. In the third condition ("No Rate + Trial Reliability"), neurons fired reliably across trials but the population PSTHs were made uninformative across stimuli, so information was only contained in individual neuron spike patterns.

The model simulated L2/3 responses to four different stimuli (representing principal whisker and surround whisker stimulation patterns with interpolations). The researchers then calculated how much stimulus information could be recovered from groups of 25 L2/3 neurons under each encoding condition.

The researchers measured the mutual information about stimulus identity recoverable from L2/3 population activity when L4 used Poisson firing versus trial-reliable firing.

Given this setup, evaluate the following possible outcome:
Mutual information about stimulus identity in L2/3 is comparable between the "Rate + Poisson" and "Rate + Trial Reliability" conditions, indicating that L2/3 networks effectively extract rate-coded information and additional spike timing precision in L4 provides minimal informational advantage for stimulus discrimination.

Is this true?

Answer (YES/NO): NO